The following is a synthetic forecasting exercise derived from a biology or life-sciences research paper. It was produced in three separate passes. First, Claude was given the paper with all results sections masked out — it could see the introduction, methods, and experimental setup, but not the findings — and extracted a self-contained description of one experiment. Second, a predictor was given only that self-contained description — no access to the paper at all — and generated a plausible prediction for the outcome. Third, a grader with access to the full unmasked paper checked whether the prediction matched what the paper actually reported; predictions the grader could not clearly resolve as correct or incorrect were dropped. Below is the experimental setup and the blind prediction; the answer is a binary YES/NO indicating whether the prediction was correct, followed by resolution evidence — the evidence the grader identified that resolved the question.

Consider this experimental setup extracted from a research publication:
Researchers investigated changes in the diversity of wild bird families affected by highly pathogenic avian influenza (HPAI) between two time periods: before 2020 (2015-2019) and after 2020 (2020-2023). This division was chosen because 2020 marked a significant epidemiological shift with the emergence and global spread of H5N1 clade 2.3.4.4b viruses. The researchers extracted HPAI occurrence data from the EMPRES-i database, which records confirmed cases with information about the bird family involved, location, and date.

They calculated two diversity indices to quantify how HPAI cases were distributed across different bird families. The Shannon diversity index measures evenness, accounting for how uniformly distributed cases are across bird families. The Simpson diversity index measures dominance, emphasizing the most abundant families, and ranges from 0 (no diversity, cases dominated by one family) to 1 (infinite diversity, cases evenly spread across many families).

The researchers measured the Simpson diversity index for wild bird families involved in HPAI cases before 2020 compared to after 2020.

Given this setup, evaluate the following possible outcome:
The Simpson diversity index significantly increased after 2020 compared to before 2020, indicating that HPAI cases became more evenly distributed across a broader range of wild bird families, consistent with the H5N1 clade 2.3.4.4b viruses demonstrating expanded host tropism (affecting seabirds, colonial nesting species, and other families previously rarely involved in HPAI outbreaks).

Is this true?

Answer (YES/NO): YES